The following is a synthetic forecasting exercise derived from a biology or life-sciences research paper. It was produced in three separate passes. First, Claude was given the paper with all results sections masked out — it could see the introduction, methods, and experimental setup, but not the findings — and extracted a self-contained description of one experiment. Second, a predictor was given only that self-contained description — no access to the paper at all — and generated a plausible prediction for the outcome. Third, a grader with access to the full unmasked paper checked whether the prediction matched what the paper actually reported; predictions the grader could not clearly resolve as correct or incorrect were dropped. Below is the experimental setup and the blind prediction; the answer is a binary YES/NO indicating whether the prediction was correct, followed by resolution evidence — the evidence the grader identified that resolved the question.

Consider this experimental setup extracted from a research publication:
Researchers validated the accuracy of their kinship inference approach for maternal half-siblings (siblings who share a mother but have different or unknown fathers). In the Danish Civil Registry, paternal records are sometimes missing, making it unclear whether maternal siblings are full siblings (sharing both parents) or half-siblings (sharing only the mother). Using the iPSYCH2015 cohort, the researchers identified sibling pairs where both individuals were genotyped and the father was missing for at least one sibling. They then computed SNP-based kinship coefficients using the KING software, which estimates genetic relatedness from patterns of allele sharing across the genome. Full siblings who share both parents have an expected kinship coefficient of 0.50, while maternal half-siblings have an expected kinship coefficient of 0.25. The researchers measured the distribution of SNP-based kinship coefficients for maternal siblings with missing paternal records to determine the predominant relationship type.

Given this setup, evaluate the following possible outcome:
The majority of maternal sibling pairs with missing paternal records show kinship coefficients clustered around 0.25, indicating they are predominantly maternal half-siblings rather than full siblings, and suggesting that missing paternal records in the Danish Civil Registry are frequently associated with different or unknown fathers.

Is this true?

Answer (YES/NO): YES